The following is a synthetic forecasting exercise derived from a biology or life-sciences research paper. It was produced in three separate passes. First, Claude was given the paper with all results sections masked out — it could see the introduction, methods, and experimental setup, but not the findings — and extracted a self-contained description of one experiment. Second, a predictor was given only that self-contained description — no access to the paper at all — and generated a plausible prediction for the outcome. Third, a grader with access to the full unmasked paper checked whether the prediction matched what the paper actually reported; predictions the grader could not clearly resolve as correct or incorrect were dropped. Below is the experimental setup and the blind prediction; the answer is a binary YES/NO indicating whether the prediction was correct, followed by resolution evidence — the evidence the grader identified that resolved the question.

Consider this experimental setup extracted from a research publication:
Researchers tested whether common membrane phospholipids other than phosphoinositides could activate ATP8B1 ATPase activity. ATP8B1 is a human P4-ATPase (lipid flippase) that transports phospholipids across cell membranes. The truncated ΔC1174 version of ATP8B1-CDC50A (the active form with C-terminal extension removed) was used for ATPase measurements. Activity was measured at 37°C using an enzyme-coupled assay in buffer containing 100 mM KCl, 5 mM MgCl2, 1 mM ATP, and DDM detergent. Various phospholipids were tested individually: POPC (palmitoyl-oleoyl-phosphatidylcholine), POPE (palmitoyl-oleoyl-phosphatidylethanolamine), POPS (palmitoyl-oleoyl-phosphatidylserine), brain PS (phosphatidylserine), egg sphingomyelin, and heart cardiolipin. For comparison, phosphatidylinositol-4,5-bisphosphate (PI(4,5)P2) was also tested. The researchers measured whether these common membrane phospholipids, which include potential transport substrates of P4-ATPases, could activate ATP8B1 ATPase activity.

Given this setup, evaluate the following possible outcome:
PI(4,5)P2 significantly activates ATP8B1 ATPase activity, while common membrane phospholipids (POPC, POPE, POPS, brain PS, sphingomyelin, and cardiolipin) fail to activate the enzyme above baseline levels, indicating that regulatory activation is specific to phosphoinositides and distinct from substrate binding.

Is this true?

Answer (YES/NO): NO